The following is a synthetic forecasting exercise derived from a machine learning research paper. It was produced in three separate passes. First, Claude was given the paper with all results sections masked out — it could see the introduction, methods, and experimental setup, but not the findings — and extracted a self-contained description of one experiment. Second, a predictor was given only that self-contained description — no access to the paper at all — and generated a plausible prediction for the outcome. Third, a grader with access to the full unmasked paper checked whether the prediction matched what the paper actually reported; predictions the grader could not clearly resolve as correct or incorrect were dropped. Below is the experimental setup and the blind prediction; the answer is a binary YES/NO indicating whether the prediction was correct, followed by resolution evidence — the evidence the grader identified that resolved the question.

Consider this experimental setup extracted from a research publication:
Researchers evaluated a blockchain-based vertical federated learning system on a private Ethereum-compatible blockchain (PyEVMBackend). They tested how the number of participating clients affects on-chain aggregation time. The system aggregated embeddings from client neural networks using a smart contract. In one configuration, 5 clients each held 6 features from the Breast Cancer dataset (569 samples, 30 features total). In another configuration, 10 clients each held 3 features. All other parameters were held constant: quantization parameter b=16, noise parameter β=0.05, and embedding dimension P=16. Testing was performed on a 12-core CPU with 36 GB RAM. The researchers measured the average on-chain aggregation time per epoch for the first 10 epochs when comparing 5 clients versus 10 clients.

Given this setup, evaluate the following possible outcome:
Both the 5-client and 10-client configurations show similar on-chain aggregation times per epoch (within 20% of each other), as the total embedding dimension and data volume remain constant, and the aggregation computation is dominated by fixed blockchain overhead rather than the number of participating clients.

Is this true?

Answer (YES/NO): NO